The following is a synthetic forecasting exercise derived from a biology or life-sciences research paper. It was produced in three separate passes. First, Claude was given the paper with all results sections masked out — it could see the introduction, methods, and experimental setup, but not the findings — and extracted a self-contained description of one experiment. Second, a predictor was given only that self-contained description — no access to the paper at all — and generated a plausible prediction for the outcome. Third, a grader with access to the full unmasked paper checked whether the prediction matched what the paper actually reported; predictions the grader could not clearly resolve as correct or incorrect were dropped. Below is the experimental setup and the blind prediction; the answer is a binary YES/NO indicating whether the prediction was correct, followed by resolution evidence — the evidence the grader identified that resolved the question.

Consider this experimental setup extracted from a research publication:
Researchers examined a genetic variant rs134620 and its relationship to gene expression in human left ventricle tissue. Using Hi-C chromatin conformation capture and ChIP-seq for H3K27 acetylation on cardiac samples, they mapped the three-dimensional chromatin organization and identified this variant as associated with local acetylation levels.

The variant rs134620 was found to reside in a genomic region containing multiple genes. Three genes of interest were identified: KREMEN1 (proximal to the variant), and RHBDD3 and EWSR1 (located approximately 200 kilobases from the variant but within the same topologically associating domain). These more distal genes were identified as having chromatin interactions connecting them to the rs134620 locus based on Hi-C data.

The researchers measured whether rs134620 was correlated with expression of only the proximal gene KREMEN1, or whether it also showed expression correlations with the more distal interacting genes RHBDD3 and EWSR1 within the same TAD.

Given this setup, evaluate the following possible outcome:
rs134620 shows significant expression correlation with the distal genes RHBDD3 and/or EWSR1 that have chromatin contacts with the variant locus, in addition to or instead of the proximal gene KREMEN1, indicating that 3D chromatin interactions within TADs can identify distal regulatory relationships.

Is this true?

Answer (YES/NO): YES